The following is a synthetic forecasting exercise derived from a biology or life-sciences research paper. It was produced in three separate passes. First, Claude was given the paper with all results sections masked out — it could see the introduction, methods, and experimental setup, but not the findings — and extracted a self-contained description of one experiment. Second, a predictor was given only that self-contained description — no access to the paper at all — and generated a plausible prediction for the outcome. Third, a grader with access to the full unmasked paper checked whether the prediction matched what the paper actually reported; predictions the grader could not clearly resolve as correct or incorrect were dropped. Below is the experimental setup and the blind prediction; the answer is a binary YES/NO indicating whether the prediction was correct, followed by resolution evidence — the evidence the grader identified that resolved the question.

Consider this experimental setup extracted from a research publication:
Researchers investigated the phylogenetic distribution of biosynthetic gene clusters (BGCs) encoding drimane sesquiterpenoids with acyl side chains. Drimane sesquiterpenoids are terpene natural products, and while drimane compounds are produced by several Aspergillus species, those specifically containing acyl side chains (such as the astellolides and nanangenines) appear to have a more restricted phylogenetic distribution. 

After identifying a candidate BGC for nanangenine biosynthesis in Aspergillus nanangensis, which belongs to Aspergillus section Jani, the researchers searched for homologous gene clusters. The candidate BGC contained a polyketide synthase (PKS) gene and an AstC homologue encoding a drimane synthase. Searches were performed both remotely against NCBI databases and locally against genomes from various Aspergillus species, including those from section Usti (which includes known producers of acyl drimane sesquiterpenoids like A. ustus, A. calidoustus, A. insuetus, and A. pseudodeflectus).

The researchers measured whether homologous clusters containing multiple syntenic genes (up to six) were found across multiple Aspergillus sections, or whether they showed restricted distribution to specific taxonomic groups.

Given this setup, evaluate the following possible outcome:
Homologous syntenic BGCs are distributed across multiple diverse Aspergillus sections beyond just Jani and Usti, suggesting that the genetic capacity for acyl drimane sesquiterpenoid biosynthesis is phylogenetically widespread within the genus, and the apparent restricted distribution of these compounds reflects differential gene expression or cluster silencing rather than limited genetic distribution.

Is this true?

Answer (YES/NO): NO